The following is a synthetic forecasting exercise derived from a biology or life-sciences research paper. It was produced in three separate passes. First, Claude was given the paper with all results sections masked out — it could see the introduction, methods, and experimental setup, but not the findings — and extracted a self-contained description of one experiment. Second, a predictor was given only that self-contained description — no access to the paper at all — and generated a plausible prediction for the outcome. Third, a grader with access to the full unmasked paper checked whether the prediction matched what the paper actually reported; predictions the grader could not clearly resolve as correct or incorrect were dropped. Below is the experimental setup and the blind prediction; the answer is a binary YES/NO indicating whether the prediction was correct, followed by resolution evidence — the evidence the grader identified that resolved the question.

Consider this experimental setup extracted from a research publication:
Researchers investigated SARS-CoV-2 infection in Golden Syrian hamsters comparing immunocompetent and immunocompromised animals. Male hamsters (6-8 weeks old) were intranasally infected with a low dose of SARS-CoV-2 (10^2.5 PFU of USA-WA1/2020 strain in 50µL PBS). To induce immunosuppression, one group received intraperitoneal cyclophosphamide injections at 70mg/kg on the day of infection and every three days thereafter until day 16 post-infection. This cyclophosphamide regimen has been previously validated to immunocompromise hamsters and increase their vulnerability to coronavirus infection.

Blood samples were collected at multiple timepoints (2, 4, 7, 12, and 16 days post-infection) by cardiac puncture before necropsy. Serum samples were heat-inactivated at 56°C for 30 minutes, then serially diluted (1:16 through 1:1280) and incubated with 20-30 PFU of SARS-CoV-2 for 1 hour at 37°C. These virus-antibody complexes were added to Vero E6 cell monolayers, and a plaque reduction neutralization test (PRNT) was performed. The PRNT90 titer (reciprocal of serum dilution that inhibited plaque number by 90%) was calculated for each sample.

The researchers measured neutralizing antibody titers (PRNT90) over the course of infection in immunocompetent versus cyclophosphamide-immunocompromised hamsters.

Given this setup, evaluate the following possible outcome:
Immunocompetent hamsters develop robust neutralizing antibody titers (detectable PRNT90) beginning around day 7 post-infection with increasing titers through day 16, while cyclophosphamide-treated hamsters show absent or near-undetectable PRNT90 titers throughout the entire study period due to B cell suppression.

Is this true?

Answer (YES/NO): YES